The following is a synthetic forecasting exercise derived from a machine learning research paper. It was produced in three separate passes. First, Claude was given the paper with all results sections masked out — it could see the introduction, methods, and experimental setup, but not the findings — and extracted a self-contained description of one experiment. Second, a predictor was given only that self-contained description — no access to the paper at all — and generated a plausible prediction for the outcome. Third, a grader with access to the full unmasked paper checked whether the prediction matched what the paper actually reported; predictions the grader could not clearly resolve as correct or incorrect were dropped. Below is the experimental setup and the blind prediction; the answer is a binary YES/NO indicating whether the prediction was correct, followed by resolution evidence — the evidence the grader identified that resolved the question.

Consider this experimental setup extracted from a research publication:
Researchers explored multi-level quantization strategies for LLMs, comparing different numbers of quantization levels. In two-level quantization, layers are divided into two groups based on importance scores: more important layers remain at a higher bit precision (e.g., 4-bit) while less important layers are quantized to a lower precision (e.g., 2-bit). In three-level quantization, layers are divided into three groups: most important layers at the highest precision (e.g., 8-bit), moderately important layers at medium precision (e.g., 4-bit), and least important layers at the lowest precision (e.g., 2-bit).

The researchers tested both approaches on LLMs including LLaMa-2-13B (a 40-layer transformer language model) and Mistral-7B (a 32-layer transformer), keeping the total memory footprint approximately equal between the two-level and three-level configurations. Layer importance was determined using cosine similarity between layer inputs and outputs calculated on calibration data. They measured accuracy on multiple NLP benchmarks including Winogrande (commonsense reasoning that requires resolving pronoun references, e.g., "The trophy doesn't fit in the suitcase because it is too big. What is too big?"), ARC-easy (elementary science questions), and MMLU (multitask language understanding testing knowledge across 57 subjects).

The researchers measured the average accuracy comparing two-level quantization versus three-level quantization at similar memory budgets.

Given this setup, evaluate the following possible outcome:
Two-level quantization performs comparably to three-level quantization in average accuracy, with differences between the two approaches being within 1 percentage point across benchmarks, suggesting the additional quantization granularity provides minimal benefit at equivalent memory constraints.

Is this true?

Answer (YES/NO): NO